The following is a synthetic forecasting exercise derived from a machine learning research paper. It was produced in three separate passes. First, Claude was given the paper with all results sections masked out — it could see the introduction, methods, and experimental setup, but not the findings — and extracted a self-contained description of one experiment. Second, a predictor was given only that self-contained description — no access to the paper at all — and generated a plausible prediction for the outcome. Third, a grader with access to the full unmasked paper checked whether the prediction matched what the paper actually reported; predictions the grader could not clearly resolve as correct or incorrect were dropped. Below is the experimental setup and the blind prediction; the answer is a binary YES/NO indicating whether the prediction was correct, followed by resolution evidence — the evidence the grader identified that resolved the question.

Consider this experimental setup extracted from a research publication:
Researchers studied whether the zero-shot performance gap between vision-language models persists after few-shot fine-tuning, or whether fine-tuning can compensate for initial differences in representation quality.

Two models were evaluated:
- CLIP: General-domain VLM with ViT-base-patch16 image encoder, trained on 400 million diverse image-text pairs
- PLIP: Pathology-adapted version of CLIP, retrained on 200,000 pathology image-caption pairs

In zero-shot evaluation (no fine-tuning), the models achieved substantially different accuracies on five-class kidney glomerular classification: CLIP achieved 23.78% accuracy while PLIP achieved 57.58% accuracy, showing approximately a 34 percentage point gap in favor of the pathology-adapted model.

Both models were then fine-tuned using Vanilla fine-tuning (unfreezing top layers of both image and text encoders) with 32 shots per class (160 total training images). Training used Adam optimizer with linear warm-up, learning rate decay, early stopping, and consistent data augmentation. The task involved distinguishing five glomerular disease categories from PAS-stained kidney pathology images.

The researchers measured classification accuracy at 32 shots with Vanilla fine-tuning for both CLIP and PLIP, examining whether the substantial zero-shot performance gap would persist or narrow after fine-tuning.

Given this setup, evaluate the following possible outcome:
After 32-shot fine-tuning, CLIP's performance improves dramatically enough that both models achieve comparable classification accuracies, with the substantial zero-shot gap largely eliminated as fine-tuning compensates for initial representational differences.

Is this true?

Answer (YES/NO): YES